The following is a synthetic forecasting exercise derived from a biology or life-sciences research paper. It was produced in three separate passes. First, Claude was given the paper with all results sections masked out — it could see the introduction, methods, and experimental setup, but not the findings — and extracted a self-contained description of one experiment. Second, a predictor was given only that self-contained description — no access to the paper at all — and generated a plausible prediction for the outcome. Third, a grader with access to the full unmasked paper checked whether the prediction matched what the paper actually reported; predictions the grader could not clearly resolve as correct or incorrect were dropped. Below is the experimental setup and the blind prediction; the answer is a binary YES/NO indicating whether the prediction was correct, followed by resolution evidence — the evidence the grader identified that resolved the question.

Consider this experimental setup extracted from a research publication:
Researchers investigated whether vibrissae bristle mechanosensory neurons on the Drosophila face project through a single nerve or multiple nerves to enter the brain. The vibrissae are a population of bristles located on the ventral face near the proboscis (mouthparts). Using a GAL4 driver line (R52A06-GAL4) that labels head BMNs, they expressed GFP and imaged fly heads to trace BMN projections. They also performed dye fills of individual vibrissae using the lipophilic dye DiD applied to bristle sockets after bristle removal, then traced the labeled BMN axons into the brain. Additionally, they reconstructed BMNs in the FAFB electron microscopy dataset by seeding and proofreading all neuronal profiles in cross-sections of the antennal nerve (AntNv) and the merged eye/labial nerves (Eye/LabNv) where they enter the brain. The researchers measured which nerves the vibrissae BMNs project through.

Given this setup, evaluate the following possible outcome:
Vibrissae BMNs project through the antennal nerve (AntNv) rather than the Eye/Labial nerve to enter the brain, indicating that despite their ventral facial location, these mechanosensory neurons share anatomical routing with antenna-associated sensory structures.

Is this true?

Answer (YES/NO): NO